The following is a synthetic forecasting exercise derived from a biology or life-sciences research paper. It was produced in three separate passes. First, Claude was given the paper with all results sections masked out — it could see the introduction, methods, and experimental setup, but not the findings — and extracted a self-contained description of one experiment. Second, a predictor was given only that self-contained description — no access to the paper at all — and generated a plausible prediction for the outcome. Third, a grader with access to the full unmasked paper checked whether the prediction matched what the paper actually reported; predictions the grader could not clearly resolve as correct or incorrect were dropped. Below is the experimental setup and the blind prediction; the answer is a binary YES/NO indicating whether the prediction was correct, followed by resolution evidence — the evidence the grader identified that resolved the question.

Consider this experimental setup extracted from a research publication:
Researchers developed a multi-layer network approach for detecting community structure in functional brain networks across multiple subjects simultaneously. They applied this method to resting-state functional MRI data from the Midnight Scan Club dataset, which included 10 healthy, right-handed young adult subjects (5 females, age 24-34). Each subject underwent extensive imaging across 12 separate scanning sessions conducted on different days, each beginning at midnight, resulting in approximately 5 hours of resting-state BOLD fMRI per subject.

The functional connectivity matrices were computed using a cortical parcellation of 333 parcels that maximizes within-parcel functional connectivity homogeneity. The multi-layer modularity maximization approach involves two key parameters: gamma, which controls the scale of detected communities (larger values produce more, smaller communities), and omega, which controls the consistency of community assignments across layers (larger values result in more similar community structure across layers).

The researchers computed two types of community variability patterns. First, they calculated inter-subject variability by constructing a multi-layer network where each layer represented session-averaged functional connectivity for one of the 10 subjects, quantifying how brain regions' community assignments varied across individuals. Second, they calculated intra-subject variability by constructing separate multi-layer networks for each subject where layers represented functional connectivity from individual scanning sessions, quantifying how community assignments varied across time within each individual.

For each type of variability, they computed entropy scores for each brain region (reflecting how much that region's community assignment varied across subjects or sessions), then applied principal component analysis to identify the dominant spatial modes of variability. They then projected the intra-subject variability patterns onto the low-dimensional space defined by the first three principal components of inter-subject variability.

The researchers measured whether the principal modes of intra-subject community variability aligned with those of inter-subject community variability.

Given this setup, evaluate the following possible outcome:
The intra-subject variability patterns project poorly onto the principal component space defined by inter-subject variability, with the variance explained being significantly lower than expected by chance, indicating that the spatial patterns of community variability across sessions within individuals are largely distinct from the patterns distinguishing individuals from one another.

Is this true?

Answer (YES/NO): NO